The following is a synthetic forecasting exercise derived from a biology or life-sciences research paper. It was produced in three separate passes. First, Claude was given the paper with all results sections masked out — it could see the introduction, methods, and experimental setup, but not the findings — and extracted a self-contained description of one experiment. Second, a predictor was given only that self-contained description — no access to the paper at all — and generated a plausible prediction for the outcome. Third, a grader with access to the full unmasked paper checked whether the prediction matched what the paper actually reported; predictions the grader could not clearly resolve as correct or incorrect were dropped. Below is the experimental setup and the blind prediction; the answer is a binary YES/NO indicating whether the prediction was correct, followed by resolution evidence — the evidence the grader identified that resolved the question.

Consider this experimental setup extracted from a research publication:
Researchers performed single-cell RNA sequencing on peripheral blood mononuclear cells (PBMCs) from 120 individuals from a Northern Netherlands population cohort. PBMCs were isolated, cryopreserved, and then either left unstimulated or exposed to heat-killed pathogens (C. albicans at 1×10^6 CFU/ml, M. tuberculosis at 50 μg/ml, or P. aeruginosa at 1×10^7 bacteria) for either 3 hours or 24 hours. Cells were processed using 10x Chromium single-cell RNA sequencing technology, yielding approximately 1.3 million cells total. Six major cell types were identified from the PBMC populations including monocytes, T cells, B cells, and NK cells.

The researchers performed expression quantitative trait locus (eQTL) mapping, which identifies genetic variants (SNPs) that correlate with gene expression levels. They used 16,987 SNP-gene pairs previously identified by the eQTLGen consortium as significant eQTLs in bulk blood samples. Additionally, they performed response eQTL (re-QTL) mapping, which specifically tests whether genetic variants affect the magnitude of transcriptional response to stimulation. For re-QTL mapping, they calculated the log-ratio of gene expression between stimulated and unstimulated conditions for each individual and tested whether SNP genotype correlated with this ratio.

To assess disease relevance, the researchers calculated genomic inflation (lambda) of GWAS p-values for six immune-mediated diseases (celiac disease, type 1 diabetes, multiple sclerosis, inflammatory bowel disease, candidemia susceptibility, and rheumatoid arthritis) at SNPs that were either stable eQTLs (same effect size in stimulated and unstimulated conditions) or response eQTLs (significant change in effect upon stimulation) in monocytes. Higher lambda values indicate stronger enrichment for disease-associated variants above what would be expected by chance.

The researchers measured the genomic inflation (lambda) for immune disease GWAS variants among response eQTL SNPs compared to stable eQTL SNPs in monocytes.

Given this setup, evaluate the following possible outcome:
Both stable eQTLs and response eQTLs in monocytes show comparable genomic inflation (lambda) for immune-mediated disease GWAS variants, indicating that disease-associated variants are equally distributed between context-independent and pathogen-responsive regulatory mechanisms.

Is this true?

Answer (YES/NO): NO